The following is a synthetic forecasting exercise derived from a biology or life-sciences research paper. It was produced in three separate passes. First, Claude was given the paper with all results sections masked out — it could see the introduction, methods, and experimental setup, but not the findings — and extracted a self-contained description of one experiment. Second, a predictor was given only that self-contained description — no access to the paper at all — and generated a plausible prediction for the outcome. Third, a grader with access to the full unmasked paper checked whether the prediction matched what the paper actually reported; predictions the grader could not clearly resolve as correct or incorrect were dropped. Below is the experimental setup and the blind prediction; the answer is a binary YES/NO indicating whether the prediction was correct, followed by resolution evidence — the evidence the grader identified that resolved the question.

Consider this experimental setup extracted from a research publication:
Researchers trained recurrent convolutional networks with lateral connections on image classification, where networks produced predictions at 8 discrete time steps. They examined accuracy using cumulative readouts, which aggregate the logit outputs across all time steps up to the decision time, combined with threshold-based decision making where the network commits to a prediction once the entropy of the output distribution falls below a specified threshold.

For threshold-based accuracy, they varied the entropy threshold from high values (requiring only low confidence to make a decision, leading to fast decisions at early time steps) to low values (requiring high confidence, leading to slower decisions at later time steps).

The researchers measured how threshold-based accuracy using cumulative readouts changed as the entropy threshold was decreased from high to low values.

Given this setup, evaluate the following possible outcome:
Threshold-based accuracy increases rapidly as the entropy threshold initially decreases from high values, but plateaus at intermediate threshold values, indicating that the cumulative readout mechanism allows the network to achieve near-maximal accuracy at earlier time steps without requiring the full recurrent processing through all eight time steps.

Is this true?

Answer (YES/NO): NO